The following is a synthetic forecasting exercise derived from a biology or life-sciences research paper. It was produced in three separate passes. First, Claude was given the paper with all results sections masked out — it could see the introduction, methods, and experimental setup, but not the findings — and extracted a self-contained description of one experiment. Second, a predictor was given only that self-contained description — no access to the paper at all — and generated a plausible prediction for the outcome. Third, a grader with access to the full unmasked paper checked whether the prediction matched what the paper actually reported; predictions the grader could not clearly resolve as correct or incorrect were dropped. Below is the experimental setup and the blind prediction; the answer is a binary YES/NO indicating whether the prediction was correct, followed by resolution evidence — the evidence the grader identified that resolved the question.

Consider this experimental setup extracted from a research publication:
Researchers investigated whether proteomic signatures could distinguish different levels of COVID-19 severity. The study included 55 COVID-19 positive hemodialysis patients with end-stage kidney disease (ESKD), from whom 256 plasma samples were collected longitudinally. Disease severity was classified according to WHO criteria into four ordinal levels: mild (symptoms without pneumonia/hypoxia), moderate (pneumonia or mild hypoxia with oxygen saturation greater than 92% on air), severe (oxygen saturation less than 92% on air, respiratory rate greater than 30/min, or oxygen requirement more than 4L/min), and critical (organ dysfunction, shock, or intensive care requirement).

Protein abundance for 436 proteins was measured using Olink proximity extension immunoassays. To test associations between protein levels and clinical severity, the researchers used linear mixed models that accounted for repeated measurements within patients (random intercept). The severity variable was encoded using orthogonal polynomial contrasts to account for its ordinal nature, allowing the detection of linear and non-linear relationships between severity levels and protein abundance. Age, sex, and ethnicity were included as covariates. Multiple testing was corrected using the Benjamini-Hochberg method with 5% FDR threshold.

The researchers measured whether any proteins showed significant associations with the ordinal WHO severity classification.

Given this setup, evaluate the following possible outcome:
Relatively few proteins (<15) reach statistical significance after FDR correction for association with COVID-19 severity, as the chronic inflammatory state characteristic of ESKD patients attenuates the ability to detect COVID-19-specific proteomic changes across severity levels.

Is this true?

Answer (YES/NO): NO